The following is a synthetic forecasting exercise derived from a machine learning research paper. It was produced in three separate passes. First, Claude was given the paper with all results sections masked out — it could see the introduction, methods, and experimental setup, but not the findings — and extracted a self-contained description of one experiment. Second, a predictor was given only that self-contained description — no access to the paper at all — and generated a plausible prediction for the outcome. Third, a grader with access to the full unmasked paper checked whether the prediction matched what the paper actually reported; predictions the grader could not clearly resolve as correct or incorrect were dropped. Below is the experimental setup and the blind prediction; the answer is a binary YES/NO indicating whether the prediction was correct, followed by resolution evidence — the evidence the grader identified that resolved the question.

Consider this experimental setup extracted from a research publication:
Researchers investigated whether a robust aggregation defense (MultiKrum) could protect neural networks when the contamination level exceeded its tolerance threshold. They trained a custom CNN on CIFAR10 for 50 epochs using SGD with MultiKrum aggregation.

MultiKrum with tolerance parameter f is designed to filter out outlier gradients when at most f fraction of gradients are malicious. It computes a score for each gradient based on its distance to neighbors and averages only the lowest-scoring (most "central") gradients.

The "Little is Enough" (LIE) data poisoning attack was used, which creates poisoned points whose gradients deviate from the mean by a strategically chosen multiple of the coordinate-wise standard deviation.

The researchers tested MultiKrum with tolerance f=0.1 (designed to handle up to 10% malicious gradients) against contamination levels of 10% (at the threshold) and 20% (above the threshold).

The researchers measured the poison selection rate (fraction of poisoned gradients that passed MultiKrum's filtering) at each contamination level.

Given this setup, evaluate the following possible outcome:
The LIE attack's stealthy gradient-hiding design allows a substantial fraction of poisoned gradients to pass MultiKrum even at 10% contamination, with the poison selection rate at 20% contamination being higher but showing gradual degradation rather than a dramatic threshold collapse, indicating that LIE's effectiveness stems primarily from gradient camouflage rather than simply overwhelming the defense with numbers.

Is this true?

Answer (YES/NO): NO